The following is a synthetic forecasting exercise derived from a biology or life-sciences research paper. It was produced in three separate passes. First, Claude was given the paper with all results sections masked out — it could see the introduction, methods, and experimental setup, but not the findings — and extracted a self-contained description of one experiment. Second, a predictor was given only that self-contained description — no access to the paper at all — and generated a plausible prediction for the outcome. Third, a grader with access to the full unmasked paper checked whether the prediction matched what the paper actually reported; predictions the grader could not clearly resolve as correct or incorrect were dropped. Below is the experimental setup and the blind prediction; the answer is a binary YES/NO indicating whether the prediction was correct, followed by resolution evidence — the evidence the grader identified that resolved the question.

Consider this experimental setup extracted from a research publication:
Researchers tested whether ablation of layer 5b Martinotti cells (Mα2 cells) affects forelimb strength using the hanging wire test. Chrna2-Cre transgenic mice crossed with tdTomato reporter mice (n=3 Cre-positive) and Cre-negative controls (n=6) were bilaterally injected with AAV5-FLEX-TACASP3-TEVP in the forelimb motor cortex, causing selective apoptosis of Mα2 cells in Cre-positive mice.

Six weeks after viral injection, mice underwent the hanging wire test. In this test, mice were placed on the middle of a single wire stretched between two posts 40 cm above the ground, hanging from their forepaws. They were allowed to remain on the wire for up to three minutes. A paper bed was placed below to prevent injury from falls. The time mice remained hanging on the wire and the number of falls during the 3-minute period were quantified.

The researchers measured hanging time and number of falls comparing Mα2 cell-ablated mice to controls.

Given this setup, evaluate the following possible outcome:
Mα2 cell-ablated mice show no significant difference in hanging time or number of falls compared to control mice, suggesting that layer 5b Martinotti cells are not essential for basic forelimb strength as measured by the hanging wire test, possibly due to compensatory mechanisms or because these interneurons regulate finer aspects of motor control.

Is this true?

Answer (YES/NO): YES